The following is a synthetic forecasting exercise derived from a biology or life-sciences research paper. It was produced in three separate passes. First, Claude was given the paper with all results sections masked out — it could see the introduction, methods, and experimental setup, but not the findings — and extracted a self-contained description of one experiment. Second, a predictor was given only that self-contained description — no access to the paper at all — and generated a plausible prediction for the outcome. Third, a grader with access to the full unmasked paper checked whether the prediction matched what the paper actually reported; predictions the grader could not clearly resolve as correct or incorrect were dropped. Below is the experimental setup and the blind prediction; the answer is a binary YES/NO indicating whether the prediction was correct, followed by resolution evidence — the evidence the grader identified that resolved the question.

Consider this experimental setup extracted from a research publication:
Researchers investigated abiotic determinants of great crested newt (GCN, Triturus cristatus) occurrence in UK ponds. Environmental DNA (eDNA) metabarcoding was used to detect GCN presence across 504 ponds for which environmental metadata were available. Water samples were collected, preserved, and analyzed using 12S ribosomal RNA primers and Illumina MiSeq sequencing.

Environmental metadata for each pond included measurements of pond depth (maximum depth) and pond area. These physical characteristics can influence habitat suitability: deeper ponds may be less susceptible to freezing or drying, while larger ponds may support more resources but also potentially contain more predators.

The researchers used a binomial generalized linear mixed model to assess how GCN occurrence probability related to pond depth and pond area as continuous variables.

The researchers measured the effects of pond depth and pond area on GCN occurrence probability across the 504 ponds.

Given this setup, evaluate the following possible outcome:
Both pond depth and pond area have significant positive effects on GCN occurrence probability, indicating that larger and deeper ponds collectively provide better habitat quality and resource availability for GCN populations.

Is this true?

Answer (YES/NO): NO